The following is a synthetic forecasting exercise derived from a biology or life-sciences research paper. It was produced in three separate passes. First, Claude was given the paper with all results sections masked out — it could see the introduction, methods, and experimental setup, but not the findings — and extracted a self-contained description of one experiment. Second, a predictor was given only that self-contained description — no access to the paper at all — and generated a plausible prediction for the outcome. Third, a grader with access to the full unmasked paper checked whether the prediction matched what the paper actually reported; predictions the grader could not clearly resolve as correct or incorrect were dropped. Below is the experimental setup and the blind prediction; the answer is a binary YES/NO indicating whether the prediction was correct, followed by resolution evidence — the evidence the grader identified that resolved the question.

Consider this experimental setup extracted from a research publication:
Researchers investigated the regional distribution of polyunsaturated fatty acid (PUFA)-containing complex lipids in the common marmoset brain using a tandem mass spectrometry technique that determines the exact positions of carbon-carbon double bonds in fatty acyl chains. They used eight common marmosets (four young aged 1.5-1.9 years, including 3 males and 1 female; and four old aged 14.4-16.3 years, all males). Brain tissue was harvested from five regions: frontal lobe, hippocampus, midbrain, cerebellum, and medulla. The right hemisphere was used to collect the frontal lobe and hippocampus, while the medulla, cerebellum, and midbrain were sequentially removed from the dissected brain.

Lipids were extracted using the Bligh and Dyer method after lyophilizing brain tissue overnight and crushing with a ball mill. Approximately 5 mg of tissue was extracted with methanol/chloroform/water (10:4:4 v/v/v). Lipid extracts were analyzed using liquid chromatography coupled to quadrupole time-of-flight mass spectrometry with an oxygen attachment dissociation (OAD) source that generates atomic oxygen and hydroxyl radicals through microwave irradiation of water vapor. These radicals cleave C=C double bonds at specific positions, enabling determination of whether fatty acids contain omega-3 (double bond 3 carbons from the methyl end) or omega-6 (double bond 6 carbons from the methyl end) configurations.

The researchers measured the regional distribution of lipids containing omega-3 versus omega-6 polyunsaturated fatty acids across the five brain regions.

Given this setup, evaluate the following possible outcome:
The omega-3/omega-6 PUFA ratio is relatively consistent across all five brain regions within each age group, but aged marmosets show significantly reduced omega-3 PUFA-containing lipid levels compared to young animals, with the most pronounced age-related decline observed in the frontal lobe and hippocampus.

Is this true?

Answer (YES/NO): NO